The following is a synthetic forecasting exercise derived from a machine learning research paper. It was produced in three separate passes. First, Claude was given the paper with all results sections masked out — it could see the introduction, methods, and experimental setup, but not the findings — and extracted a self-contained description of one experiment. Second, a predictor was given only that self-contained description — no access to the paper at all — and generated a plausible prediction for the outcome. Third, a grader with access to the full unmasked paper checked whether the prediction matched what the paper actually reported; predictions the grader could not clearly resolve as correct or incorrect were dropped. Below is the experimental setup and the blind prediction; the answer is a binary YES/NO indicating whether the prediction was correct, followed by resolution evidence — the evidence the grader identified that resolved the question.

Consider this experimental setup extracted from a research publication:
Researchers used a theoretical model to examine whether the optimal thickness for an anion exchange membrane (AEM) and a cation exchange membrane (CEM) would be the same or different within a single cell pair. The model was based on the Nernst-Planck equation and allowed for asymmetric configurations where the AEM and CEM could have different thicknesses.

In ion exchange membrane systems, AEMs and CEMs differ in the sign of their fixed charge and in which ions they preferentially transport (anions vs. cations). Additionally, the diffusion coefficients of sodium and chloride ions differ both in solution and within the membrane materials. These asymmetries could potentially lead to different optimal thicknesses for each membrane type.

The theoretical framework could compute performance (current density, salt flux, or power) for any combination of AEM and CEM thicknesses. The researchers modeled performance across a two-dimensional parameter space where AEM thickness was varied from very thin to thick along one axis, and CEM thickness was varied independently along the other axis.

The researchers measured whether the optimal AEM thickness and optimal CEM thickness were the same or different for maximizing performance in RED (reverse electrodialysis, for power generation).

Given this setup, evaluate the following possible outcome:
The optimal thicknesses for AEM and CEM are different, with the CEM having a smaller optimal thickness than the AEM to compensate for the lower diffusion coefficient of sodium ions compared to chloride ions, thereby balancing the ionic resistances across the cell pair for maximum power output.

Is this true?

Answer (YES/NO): NO